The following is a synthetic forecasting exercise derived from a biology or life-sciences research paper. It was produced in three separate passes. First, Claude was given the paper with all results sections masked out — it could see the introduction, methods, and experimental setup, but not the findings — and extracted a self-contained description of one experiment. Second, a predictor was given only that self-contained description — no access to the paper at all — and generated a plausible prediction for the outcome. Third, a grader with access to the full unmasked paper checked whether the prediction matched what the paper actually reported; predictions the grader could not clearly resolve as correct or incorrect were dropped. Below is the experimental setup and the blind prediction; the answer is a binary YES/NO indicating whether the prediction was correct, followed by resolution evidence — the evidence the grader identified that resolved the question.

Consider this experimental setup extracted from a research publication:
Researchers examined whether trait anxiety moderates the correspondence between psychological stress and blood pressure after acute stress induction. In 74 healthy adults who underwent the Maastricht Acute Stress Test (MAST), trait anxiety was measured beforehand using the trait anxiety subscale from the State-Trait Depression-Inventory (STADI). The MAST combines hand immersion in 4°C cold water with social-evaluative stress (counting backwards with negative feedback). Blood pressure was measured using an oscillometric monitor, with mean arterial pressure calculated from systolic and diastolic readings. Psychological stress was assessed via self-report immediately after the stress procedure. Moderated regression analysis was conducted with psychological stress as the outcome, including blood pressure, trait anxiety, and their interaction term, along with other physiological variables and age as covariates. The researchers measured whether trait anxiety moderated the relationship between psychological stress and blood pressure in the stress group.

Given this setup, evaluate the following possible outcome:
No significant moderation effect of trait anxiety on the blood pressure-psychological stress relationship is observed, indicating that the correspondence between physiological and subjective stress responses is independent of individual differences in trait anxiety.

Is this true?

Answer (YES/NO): NO